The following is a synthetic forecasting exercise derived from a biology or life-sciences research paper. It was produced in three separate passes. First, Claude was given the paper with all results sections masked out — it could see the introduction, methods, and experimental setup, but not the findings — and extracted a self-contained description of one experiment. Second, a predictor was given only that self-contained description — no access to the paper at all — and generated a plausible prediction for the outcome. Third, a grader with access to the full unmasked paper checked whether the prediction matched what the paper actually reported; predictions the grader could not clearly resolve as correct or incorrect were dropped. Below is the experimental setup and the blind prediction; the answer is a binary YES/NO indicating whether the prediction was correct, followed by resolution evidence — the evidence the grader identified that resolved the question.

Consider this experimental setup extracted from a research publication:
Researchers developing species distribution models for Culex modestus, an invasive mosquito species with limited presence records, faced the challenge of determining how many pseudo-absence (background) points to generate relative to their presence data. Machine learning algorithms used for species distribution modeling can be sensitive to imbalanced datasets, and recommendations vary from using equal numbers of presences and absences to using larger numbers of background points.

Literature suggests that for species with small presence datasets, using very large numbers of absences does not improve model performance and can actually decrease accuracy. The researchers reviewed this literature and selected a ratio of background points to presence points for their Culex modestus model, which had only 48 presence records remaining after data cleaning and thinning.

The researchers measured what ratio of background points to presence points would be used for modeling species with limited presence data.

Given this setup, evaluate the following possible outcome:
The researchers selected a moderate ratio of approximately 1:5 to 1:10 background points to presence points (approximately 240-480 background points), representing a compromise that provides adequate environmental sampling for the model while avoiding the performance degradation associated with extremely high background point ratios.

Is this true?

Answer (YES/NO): NO